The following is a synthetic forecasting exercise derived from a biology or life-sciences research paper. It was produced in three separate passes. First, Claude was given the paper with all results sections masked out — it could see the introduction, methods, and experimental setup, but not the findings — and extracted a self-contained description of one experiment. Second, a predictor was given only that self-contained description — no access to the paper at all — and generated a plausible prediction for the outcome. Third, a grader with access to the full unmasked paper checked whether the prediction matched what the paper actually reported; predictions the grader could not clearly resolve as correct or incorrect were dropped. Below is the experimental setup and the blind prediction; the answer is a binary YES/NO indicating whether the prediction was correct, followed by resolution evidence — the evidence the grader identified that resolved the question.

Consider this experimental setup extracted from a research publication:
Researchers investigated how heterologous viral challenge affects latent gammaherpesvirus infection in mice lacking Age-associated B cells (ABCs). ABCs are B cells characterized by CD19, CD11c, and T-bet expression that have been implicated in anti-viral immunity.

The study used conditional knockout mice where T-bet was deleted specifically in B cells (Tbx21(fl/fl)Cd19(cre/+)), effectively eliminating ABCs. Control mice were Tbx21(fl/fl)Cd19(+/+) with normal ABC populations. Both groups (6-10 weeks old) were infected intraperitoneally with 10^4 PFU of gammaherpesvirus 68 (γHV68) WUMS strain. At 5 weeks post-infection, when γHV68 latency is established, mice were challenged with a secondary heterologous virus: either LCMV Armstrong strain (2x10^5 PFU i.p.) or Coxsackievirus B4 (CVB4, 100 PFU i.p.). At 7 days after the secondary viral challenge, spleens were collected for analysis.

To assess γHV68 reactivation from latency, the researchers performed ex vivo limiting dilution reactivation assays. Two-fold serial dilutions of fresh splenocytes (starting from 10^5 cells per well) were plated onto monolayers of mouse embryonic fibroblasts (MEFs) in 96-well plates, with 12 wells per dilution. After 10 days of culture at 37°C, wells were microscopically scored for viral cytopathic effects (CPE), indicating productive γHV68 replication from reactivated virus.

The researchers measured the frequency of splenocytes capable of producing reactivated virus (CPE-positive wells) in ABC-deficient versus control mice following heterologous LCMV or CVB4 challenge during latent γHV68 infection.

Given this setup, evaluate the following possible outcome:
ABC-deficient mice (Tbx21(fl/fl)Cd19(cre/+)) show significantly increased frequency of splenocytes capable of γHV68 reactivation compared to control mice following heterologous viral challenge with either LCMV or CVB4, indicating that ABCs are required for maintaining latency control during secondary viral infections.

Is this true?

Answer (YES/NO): YES